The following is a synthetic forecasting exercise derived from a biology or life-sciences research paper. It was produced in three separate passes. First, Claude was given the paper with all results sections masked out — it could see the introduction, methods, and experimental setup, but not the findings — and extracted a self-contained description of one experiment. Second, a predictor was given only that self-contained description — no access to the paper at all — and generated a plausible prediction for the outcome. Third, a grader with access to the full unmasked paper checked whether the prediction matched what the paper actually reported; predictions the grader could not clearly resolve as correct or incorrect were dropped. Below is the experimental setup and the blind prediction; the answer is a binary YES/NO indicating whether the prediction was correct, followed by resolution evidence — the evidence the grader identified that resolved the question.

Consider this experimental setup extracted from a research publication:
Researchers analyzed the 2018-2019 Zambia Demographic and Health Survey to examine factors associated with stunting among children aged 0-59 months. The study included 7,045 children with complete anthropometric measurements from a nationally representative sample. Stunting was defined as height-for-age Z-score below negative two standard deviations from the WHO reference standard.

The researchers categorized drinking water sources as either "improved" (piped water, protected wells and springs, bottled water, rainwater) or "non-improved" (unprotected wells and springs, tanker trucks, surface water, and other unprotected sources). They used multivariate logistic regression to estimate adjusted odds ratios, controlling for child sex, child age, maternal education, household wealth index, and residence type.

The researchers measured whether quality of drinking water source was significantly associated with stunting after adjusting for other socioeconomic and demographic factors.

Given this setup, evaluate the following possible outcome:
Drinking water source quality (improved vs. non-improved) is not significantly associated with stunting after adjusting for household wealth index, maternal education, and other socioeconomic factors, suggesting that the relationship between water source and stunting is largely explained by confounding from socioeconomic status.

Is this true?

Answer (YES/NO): NO